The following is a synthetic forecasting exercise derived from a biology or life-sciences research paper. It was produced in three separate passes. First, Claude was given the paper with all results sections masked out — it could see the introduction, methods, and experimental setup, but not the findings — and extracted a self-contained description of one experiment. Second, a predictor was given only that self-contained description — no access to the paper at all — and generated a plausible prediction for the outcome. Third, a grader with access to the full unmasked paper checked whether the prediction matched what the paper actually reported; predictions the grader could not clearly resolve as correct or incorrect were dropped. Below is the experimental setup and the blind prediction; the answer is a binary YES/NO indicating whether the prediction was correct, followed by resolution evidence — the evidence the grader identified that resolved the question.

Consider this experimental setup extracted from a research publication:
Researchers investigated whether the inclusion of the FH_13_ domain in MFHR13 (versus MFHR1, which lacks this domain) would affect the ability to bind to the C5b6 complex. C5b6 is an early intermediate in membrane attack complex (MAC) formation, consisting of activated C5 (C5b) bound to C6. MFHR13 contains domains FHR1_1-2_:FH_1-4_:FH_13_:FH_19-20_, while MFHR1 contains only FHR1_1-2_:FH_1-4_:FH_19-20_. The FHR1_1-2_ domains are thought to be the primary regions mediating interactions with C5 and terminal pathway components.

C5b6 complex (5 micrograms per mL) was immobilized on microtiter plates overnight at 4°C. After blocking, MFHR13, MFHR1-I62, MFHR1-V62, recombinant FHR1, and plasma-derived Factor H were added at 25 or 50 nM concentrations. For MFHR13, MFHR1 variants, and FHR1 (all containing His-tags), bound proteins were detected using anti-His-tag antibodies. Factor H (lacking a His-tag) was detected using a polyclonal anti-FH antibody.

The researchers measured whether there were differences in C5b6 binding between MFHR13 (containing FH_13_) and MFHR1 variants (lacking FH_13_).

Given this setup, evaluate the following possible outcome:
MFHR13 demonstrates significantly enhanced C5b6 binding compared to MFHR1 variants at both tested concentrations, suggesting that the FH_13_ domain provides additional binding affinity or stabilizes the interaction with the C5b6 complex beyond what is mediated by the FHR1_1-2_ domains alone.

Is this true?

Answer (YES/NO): NO